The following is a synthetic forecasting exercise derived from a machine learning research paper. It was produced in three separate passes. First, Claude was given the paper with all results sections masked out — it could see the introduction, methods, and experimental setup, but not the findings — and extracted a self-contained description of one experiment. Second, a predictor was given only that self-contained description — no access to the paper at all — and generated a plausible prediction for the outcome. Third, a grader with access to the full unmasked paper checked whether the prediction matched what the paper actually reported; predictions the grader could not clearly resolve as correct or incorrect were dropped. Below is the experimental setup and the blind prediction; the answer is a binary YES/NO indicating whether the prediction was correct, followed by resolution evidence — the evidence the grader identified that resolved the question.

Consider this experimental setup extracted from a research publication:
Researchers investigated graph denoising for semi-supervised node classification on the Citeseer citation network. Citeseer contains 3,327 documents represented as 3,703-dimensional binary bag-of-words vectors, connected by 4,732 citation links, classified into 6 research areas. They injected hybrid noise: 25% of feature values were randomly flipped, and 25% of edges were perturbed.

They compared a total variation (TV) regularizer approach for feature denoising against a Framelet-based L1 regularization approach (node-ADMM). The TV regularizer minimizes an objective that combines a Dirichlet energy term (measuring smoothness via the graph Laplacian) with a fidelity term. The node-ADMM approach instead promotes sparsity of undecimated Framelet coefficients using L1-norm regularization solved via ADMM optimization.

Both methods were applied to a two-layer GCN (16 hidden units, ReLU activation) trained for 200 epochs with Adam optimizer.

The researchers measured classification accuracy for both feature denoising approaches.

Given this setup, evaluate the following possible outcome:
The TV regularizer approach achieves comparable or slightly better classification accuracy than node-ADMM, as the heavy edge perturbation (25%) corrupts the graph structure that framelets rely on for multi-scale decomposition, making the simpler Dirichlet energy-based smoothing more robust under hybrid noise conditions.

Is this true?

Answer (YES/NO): NO